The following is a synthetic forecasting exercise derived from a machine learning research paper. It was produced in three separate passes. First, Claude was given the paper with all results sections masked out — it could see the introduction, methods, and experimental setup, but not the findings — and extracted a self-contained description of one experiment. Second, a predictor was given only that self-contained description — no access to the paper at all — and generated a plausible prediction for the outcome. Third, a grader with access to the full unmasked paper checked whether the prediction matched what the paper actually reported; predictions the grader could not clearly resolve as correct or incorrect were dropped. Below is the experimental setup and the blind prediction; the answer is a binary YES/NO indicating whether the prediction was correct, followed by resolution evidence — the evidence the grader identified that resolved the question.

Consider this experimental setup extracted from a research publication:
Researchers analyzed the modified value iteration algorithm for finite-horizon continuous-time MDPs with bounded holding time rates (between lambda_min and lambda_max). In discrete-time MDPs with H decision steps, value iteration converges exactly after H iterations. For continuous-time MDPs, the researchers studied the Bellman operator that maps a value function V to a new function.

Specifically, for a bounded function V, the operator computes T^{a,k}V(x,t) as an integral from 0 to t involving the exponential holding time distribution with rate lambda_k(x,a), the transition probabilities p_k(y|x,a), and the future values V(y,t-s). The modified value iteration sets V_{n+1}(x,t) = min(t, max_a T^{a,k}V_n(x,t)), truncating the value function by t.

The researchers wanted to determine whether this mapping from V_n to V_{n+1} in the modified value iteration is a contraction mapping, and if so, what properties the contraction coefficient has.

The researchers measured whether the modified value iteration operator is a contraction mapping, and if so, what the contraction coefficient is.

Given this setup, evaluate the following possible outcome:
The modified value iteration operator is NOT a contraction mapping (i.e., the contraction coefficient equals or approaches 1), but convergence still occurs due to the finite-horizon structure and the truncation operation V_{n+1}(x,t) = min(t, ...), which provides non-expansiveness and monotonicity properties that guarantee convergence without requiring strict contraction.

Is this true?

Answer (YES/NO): NO